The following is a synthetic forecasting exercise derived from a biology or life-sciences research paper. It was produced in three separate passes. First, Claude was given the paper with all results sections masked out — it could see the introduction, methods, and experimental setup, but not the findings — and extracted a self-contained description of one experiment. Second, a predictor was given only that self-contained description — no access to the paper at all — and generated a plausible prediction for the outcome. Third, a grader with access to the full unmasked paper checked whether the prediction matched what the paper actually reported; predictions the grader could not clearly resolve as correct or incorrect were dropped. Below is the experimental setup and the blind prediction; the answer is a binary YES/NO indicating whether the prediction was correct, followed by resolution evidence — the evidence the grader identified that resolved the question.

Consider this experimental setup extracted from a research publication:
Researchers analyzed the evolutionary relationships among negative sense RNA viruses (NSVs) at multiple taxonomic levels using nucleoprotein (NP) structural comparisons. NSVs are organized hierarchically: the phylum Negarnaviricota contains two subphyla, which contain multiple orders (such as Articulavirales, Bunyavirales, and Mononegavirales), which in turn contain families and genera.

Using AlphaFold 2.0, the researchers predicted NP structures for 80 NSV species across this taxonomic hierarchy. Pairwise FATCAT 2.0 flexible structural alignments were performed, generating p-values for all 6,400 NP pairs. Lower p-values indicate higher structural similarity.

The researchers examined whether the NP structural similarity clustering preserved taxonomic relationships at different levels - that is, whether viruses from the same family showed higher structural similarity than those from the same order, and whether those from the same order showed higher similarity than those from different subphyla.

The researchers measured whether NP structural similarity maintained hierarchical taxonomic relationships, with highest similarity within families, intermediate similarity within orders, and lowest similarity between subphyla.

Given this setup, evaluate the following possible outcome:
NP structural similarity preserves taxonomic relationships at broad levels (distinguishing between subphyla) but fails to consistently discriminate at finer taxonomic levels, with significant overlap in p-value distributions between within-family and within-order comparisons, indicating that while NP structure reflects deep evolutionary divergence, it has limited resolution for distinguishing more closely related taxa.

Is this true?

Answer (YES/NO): NO